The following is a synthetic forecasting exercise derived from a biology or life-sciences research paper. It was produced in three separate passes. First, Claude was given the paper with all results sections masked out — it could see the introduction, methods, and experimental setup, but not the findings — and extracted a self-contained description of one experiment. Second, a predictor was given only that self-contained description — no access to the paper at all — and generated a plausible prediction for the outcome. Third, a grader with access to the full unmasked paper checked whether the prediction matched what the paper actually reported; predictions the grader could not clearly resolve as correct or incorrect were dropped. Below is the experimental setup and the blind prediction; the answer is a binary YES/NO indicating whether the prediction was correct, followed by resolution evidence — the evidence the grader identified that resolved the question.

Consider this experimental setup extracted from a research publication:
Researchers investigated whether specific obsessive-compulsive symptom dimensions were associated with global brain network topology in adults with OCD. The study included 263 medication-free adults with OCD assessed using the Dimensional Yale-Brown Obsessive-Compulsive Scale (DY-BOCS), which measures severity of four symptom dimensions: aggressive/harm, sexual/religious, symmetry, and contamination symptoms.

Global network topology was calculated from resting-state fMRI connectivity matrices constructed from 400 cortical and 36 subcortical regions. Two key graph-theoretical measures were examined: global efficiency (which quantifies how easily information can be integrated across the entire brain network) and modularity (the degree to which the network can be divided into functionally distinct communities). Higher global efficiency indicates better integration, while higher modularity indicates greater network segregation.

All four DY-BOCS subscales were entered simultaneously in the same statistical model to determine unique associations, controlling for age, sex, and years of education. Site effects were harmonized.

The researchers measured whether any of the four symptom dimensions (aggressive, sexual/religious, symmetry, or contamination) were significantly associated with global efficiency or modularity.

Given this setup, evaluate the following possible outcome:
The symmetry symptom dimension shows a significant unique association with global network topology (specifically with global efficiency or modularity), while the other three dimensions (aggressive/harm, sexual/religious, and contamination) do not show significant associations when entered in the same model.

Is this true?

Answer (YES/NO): NO